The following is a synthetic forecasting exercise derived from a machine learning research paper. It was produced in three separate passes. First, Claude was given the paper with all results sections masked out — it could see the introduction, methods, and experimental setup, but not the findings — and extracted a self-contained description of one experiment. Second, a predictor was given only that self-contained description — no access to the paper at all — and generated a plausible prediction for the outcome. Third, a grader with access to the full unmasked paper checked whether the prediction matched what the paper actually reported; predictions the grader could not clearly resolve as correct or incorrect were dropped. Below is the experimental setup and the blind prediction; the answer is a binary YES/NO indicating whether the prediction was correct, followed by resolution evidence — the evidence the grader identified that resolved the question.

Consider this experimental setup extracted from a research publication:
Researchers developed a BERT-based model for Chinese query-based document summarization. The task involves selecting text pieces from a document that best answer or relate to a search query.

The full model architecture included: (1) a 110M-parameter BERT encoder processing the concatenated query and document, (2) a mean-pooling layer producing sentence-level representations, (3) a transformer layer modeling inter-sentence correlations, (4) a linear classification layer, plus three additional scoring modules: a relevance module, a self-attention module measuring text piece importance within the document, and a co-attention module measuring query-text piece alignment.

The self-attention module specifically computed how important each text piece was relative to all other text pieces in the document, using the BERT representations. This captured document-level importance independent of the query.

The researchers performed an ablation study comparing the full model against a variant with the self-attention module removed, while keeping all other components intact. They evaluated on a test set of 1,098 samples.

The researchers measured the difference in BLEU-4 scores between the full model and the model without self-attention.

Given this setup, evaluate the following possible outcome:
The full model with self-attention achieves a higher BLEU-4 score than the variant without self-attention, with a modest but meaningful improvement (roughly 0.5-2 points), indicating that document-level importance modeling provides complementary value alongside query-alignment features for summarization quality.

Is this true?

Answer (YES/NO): NO